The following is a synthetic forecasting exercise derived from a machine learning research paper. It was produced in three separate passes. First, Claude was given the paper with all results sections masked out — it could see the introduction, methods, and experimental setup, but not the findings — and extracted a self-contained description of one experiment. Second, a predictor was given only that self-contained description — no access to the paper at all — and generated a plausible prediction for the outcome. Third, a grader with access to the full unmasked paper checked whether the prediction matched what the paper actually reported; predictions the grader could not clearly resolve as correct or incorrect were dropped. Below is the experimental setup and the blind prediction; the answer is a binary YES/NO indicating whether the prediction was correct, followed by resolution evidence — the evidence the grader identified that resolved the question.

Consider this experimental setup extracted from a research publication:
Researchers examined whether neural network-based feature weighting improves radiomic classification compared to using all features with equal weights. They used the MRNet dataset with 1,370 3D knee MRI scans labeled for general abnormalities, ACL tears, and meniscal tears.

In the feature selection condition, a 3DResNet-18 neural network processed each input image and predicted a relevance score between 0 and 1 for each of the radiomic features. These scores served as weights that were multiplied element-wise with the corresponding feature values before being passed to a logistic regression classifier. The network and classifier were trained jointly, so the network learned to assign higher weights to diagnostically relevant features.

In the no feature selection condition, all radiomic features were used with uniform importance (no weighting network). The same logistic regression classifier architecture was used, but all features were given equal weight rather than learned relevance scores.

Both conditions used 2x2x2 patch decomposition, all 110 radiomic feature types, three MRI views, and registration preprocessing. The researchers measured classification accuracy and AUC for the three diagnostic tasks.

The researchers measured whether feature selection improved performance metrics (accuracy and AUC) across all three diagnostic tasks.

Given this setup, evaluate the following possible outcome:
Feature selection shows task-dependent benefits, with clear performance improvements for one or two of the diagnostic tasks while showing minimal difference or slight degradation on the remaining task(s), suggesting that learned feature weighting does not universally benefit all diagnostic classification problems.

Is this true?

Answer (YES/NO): NO